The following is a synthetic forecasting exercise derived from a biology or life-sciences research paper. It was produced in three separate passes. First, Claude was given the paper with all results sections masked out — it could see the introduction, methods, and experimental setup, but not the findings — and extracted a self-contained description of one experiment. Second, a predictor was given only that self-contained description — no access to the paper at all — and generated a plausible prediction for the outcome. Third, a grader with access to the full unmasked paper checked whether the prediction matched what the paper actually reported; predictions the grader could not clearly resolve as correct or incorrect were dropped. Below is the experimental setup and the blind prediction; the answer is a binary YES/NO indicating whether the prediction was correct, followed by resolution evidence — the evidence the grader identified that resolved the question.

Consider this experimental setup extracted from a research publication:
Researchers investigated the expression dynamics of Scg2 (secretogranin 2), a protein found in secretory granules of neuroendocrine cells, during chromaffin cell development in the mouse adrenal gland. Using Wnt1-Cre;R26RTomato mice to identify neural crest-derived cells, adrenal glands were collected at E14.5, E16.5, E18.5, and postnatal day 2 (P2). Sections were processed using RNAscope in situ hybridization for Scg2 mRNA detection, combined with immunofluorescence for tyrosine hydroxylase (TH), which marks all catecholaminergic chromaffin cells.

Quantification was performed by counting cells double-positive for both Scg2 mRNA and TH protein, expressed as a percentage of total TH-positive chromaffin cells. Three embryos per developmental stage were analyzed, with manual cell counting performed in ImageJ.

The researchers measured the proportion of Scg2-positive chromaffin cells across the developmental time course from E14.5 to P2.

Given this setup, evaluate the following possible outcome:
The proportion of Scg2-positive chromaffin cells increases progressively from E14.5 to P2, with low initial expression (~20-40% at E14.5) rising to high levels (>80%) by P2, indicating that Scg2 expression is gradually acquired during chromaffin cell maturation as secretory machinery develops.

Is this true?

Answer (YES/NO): NO